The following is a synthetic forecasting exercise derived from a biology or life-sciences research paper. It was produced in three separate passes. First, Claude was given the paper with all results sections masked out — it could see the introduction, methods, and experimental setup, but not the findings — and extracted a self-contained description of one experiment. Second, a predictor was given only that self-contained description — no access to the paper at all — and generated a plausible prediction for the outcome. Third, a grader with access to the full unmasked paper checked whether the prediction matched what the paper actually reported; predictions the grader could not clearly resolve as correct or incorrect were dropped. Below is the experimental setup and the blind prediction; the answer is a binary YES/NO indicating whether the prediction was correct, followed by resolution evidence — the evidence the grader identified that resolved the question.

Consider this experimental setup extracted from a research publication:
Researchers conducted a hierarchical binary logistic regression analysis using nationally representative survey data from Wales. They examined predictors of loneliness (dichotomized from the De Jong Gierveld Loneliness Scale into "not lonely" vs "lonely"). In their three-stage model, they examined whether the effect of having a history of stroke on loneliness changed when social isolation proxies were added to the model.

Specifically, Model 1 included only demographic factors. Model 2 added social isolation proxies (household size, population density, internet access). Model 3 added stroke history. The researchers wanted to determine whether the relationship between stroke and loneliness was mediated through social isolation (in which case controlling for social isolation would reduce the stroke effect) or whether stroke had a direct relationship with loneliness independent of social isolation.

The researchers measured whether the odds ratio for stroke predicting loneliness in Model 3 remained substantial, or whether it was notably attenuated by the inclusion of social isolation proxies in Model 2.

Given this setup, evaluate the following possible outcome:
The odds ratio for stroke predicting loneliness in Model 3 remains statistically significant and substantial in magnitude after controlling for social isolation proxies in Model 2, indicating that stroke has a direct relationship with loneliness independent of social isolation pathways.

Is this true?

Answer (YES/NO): YES